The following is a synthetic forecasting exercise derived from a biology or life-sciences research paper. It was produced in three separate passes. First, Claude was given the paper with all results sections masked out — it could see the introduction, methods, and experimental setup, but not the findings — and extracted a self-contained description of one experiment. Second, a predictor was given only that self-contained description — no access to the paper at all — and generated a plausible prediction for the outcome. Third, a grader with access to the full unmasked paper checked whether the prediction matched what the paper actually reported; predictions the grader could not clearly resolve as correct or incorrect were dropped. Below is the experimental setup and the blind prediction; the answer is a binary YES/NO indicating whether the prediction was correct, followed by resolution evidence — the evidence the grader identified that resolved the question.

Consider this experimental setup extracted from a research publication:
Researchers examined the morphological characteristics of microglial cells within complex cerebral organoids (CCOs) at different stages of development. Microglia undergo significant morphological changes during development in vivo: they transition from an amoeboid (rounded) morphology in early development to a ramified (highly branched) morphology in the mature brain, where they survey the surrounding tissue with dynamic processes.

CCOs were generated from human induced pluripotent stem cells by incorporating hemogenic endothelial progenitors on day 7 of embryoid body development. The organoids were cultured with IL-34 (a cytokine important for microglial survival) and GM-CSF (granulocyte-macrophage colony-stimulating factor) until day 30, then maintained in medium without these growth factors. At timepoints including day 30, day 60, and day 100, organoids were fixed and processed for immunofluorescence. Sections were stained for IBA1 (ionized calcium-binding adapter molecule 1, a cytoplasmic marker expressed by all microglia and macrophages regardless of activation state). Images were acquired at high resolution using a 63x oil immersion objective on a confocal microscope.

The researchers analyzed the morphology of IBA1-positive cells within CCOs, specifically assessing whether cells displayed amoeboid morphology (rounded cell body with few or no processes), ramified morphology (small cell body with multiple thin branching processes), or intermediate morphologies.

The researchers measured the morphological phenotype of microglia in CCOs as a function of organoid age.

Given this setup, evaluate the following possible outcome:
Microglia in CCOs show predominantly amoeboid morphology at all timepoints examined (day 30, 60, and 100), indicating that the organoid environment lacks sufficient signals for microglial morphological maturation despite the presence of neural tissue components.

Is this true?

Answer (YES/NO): NO